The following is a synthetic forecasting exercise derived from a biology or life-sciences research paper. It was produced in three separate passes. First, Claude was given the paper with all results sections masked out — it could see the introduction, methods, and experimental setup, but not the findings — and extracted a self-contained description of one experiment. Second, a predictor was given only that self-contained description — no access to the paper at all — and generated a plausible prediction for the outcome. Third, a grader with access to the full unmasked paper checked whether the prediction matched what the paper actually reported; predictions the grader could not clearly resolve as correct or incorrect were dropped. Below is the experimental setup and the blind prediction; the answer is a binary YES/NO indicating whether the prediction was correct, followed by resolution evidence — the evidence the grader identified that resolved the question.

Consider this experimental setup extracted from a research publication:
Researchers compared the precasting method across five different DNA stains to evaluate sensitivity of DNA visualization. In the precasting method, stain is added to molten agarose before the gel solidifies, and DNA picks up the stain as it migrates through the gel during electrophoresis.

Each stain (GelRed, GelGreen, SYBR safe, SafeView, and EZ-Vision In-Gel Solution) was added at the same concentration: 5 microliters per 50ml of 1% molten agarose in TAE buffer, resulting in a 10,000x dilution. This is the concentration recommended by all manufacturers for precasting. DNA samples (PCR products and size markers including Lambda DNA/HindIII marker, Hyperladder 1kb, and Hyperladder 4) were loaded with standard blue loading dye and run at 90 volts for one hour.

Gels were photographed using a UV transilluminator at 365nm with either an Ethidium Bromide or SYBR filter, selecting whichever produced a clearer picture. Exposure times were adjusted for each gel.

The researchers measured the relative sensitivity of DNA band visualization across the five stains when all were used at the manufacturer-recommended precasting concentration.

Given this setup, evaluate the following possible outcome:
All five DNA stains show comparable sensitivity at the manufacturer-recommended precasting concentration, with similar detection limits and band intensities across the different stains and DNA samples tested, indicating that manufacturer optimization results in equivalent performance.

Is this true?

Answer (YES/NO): NO